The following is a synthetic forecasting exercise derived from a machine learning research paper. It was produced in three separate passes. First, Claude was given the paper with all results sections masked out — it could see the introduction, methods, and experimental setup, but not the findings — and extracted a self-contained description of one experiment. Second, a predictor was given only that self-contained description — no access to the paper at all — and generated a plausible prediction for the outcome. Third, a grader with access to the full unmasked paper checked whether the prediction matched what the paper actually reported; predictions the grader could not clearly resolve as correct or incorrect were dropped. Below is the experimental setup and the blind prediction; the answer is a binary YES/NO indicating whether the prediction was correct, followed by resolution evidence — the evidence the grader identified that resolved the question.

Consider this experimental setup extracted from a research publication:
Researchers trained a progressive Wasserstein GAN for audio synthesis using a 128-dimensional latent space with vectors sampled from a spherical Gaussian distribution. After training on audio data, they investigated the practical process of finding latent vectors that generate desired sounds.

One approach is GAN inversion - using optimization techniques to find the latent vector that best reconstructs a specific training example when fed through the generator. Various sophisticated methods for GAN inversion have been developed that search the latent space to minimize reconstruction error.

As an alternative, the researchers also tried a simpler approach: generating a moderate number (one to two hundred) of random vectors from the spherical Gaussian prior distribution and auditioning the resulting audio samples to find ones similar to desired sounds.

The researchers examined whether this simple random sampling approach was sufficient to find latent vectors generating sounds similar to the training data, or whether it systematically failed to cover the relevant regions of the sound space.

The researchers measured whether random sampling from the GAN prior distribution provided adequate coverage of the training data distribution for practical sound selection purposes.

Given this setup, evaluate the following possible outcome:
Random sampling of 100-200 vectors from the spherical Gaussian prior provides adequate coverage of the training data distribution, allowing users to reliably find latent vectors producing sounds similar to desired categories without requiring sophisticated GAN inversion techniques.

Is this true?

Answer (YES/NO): YES